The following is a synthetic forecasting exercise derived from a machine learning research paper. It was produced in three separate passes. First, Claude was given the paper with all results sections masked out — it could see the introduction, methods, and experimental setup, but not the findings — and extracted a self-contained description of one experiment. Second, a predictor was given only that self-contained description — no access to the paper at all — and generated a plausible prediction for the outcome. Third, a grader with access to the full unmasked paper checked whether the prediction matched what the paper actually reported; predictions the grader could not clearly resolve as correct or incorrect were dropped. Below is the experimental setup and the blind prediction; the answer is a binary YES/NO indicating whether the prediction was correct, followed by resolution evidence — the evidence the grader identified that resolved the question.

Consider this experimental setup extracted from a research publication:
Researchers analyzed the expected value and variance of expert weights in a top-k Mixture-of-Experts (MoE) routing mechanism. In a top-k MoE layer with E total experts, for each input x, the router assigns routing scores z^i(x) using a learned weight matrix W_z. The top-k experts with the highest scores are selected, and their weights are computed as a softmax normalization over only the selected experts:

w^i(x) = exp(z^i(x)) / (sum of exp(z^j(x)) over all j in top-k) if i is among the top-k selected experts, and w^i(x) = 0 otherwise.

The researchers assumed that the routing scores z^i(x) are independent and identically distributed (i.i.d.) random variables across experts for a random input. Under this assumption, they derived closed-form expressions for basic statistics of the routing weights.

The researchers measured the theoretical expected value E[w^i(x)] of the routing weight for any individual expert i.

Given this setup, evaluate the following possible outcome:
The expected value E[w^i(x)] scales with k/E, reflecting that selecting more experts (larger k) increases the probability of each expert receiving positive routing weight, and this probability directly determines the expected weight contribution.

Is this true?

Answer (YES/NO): NO